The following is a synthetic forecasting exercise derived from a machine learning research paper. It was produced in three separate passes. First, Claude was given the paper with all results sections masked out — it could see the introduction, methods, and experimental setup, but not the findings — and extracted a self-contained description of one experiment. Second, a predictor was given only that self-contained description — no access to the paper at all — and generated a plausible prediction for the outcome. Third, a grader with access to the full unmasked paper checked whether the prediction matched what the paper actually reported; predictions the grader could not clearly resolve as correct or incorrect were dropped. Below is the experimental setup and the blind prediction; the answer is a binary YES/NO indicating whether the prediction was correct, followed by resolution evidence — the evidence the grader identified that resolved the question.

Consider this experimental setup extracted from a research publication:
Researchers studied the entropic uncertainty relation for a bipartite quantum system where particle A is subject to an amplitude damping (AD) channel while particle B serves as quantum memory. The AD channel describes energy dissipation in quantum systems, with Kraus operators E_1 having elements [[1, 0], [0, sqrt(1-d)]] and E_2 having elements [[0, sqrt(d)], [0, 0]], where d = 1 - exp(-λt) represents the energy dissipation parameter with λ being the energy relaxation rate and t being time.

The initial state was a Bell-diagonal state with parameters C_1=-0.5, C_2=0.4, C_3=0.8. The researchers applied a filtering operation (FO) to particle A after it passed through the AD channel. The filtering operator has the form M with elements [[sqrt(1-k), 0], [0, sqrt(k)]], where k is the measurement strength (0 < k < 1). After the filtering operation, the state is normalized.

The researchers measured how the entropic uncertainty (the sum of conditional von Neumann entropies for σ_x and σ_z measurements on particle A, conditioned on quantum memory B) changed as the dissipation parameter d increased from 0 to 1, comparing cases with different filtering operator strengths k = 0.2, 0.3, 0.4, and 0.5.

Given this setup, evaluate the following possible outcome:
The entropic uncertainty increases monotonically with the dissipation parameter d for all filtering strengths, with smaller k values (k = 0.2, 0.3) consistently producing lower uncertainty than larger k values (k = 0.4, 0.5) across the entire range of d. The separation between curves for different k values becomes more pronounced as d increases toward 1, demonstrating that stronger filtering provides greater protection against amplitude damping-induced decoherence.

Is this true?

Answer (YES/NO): NO